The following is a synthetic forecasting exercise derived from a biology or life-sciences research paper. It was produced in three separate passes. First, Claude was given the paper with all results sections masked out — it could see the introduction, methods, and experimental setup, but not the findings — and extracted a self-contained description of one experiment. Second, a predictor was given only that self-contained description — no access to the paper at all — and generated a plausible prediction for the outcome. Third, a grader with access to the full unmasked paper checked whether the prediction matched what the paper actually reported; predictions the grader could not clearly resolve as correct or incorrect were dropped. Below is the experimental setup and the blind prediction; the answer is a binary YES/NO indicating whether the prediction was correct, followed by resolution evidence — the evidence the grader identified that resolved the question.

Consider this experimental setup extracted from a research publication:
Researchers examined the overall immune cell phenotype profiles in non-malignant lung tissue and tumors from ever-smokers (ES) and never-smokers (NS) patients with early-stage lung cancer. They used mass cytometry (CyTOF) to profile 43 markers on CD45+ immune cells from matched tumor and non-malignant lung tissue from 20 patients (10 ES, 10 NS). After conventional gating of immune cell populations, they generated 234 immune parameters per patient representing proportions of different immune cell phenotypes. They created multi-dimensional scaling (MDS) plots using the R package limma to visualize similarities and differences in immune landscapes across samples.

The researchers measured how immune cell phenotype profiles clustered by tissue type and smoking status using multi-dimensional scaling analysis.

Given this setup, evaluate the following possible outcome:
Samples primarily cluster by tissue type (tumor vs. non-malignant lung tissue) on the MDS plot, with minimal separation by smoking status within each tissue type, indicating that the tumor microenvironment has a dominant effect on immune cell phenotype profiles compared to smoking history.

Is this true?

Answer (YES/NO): NO